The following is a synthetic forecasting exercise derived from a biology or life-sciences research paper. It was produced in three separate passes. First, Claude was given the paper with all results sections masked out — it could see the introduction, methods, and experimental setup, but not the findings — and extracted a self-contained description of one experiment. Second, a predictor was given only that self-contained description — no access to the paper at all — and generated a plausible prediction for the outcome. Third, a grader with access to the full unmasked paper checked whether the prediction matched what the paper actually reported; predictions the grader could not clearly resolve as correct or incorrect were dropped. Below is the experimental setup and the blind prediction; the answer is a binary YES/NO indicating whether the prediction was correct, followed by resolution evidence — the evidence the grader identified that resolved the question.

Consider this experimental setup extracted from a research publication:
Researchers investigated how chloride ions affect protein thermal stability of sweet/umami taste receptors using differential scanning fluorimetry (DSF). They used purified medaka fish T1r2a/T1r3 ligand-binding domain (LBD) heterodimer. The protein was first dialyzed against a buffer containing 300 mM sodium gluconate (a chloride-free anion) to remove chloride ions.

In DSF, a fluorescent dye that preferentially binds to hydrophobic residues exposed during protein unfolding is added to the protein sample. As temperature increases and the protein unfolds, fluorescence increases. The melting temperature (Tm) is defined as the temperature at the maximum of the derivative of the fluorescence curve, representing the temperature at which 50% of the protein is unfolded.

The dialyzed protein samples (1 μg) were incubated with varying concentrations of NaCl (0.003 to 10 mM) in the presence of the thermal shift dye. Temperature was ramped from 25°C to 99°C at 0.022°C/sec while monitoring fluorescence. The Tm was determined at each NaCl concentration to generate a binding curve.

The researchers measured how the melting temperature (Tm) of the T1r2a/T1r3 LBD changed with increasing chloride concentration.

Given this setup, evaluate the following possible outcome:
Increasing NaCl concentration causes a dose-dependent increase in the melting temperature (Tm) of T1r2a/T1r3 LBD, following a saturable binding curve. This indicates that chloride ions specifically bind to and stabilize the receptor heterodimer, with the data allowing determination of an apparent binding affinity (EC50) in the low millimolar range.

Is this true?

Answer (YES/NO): NO